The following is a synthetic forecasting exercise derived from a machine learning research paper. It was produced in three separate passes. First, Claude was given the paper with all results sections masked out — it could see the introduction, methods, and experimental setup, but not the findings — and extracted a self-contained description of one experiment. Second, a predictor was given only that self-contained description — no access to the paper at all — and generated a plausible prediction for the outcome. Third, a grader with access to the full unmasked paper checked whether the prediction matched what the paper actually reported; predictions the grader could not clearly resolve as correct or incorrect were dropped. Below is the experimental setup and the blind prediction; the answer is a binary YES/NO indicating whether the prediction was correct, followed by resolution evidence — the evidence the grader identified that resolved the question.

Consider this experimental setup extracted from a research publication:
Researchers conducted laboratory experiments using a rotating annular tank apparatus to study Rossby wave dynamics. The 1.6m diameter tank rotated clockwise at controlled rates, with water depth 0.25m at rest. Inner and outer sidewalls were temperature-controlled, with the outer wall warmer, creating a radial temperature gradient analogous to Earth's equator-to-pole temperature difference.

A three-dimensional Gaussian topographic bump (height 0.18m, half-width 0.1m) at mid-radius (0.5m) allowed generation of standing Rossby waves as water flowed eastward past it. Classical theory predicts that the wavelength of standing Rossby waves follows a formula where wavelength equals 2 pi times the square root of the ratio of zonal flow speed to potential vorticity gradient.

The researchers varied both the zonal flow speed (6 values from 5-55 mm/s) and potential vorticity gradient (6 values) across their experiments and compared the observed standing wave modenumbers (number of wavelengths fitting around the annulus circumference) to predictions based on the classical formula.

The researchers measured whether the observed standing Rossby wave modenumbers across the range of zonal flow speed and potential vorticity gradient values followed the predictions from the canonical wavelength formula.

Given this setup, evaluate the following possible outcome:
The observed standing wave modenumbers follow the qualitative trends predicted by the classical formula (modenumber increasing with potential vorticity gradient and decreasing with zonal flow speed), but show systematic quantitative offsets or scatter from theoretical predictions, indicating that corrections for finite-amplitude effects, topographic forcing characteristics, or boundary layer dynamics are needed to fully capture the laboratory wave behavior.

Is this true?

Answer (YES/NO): NO